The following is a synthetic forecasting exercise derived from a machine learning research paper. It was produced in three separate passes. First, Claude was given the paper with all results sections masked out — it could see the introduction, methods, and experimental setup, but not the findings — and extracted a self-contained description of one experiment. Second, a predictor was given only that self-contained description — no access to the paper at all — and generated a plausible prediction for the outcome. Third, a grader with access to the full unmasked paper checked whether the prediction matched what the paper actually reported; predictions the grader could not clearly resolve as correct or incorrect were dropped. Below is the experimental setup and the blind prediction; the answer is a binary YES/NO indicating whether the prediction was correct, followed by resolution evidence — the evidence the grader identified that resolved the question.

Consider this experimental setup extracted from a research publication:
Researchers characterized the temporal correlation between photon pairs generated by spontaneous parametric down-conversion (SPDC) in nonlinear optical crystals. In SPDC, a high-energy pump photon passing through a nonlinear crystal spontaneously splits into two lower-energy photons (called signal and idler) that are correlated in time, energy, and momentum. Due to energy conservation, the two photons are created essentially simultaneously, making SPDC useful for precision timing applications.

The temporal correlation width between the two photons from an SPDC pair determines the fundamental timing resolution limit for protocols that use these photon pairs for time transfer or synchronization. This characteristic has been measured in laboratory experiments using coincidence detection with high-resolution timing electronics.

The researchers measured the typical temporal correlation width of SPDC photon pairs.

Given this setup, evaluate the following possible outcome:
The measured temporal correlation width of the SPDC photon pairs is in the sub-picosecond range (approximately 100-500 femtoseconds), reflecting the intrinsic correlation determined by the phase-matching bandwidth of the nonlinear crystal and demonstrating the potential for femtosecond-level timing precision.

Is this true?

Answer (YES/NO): NO